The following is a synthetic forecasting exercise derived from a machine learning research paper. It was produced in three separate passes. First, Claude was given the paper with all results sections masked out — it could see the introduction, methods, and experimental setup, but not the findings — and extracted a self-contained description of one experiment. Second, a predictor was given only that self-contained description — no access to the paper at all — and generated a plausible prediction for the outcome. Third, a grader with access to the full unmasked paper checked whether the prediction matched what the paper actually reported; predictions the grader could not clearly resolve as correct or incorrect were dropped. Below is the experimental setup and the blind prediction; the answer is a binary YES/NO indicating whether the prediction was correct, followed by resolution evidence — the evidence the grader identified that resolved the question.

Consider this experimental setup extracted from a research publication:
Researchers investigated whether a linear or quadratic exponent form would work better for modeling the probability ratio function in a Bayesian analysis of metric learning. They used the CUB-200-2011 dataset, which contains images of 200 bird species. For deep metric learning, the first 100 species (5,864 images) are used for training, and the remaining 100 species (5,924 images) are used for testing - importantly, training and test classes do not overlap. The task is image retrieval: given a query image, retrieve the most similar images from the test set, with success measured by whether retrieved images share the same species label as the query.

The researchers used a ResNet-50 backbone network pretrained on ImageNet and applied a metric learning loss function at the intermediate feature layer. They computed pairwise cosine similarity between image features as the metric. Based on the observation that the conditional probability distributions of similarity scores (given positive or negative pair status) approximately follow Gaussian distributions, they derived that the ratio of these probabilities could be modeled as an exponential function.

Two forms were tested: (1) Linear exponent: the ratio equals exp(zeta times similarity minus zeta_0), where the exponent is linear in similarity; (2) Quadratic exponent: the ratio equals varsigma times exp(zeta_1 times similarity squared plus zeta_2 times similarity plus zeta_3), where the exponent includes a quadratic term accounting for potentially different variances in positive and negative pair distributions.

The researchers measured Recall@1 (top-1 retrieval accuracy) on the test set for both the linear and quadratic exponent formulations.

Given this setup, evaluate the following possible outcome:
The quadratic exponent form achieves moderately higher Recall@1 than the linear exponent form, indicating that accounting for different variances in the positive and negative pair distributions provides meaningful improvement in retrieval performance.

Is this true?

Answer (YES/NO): NO